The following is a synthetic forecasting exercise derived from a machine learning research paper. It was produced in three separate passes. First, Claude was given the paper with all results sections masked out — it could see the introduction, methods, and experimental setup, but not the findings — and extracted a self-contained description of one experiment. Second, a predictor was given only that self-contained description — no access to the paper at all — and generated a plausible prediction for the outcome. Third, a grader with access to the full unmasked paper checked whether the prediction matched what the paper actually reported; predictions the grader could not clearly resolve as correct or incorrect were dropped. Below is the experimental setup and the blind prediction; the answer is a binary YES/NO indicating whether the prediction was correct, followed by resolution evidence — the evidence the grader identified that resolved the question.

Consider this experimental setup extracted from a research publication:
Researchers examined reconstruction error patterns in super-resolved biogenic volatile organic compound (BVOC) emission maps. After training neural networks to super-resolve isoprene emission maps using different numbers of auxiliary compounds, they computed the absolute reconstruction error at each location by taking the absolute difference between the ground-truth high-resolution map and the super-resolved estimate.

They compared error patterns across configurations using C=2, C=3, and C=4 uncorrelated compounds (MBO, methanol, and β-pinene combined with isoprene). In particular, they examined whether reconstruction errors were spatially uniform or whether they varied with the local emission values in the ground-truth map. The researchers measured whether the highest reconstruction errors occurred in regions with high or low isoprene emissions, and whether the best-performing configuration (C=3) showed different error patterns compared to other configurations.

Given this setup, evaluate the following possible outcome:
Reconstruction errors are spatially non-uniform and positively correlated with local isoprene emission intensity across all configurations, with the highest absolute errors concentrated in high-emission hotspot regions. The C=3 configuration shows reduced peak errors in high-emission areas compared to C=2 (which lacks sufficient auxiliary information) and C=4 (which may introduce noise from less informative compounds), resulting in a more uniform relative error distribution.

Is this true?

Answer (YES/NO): NO